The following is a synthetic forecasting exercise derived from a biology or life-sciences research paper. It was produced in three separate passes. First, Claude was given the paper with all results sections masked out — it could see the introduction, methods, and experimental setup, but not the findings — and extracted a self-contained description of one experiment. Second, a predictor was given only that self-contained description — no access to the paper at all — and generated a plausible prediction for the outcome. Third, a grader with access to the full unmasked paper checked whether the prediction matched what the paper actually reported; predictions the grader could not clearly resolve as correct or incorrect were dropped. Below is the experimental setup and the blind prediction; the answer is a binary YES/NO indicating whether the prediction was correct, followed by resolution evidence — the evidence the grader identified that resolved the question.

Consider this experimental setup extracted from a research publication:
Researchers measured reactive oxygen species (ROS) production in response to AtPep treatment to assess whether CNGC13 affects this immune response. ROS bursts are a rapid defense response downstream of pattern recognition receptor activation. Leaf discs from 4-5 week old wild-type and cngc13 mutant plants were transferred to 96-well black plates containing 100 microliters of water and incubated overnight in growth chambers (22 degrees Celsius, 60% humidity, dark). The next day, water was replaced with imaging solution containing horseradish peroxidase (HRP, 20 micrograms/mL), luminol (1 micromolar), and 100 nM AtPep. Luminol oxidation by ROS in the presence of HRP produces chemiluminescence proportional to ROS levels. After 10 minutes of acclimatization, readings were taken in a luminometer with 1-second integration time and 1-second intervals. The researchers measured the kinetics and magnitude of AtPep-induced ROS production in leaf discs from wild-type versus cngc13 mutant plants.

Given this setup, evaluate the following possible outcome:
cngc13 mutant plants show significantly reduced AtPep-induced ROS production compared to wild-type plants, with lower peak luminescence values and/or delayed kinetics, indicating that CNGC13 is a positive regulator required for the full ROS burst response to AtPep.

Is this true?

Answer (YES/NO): YES